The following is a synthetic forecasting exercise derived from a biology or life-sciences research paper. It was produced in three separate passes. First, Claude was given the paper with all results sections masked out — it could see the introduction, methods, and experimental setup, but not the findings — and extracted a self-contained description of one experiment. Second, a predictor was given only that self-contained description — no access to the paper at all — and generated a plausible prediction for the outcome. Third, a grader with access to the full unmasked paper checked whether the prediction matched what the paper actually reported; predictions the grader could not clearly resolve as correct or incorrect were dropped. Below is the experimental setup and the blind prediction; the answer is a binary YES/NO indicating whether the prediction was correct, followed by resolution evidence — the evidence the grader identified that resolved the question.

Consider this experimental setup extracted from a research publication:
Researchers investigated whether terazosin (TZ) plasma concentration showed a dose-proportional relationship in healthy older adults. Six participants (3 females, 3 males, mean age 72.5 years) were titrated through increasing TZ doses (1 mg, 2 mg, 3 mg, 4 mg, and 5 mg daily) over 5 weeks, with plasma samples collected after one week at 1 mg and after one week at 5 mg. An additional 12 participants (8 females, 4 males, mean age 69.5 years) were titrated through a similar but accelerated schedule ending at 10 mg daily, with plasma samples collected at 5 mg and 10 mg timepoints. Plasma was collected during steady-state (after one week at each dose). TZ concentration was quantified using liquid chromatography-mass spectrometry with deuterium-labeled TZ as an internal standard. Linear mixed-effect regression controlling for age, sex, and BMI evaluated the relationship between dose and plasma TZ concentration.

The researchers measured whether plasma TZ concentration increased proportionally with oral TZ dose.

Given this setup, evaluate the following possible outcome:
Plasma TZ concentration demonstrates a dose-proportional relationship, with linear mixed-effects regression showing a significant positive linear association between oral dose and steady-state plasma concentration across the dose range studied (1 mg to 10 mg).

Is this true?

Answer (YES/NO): YES